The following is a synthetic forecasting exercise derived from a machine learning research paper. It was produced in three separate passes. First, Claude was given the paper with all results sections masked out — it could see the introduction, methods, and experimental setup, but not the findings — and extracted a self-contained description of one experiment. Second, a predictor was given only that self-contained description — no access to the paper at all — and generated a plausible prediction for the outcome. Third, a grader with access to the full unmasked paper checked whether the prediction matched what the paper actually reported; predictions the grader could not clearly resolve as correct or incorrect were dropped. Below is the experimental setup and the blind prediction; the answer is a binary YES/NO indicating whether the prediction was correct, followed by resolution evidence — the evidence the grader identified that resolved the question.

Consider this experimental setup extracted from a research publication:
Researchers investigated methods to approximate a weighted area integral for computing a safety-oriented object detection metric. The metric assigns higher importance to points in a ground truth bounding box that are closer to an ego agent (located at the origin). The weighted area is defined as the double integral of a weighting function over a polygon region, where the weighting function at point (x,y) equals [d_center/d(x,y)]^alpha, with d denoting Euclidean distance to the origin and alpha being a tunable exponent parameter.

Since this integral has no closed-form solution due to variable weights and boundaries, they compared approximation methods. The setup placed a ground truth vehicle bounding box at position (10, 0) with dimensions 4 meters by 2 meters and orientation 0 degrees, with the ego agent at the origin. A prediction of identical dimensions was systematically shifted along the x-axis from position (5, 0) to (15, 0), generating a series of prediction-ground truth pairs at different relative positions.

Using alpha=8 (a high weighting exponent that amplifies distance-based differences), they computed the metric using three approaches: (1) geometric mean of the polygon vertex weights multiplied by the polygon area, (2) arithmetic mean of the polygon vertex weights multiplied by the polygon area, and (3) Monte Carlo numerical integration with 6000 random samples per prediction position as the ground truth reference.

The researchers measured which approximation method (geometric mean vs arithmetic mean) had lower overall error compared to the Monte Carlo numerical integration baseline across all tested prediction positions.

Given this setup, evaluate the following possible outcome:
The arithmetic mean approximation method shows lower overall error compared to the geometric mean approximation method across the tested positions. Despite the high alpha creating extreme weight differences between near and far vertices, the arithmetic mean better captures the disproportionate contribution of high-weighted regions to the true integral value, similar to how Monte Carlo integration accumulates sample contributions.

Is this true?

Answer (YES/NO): NO